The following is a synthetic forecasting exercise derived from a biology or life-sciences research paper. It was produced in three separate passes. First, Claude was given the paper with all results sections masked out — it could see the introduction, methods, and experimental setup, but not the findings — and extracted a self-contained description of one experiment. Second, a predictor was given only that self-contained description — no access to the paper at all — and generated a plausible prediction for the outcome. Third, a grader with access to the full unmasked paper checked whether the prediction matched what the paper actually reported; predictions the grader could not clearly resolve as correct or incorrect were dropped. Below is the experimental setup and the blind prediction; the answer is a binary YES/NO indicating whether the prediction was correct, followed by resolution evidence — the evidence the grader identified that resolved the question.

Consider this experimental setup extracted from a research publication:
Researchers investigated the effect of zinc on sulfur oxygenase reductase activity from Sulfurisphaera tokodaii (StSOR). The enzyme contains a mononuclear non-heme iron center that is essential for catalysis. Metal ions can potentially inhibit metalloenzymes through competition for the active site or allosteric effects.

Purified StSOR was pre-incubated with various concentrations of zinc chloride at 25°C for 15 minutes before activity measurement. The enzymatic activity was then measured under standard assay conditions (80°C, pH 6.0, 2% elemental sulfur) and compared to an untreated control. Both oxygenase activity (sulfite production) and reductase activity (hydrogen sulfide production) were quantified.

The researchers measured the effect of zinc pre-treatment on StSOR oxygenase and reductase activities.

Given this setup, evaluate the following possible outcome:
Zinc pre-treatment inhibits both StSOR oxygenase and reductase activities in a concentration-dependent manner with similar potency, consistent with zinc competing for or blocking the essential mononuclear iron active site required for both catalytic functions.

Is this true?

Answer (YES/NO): NO